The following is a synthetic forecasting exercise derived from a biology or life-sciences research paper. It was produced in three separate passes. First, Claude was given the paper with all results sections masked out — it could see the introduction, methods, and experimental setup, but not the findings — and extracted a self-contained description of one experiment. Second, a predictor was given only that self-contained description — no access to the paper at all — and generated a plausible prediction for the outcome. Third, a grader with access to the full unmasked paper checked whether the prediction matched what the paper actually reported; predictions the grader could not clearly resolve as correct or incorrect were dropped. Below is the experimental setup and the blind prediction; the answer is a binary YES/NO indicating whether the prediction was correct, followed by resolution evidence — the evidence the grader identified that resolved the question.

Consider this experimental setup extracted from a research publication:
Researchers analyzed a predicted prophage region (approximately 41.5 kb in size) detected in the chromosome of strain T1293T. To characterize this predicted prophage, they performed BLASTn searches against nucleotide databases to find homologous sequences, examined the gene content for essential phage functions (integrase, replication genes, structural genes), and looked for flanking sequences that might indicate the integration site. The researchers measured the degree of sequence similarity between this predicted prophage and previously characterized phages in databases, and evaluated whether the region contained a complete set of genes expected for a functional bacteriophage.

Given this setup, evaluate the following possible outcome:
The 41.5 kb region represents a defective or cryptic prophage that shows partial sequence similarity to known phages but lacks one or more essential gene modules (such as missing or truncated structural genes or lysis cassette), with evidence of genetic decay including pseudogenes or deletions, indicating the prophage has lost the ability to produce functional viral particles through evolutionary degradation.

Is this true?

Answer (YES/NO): NO